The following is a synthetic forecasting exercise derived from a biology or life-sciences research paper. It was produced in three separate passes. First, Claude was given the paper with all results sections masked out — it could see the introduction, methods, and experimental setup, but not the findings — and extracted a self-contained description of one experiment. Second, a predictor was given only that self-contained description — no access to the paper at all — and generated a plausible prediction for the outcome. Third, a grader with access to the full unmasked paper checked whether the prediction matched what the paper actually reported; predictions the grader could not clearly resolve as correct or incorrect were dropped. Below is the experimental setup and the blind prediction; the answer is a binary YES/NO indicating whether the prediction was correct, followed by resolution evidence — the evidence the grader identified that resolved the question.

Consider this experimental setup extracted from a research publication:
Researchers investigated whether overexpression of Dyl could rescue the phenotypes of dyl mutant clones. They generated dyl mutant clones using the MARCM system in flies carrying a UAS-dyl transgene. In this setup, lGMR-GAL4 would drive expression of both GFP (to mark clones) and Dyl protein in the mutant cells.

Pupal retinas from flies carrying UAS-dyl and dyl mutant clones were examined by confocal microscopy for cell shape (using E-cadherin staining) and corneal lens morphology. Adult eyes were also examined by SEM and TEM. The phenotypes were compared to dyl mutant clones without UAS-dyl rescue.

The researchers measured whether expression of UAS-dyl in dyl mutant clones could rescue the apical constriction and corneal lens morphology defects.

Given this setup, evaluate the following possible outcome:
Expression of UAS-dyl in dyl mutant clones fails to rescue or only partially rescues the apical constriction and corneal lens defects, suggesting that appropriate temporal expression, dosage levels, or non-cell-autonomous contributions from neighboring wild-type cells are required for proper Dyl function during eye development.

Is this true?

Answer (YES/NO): NO